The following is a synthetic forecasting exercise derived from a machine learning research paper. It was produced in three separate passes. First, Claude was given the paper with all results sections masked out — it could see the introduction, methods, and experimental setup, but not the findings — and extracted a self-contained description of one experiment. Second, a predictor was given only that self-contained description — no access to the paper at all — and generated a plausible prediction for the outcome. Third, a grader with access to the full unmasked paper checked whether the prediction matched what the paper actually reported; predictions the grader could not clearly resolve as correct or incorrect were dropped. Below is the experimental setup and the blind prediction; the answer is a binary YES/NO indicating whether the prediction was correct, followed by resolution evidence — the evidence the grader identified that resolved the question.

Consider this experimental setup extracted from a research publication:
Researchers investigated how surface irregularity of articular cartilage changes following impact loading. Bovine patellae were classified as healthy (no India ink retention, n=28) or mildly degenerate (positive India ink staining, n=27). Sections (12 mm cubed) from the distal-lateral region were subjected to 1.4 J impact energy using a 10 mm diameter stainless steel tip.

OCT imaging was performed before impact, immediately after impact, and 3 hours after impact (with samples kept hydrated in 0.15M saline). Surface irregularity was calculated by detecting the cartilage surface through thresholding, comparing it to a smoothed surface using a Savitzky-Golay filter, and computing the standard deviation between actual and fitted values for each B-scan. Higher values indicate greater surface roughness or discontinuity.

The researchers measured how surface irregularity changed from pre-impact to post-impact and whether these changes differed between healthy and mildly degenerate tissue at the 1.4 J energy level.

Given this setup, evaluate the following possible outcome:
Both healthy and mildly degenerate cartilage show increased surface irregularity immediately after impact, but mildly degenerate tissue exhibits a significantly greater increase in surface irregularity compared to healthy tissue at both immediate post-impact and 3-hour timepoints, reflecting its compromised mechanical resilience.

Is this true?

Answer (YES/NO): NO